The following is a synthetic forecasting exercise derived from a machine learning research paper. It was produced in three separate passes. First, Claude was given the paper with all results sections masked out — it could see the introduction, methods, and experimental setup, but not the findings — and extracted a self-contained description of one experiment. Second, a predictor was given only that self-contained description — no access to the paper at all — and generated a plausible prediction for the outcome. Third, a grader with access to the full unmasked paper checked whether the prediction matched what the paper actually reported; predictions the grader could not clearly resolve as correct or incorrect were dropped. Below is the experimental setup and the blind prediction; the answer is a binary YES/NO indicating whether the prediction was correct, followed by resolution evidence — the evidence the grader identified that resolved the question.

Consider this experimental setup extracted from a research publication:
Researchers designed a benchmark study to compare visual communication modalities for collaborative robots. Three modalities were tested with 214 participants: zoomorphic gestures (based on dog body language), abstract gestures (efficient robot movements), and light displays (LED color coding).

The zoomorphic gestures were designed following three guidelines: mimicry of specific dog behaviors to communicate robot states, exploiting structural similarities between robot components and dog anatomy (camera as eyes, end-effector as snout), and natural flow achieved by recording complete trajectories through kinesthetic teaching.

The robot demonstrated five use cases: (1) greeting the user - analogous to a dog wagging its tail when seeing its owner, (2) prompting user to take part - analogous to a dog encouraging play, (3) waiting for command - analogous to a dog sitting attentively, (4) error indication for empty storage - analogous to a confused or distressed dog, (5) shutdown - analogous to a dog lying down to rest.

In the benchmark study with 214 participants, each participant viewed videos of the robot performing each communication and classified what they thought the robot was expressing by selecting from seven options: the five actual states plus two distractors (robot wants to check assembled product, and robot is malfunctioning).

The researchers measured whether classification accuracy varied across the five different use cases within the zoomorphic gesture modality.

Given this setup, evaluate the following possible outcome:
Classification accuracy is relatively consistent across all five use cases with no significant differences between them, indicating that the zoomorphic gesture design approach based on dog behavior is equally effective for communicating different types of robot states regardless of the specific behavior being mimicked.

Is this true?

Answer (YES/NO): NO